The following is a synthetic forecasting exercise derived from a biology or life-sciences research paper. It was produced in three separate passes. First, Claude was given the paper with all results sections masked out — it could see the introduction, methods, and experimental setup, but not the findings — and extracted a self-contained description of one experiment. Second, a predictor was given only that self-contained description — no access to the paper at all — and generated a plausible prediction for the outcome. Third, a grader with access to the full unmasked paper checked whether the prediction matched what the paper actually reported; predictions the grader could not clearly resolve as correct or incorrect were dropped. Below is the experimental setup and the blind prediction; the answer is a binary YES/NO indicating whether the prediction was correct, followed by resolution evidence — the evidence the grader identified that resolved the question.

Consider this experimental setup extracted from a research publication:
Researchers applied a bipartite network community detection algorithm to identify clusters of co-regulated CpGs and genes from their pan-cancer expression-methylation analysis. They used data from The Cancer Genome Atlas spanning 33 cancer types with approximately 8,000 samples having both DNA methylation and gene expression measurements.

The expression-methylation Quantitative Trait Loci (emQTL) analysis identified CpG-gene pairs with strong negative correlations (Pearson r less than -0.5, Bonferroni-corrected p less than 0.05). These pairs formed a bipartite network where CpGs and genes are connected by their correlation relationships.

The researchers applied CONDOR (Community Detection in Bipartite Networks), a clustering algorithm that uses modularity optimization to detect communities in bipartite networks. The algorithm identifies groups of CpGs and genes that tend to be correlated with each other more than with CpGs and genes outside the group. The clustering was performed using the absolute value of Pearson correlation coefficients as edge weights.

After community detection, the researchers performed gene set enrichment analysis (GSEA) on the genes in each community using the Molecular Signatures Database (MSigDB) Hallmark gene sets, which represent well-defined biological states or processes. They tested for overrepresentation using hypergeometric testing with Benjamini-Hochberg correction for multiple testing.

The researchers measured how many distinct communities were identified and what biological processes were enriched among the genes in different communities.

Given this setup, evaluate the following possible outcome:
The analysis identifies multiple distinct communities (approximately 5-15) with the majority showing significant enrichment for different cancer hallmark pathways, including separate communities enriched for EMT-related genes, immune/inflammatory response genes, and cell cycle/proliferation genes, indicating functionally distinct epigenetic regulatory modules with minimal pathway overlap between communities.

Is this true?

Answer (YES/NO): YES